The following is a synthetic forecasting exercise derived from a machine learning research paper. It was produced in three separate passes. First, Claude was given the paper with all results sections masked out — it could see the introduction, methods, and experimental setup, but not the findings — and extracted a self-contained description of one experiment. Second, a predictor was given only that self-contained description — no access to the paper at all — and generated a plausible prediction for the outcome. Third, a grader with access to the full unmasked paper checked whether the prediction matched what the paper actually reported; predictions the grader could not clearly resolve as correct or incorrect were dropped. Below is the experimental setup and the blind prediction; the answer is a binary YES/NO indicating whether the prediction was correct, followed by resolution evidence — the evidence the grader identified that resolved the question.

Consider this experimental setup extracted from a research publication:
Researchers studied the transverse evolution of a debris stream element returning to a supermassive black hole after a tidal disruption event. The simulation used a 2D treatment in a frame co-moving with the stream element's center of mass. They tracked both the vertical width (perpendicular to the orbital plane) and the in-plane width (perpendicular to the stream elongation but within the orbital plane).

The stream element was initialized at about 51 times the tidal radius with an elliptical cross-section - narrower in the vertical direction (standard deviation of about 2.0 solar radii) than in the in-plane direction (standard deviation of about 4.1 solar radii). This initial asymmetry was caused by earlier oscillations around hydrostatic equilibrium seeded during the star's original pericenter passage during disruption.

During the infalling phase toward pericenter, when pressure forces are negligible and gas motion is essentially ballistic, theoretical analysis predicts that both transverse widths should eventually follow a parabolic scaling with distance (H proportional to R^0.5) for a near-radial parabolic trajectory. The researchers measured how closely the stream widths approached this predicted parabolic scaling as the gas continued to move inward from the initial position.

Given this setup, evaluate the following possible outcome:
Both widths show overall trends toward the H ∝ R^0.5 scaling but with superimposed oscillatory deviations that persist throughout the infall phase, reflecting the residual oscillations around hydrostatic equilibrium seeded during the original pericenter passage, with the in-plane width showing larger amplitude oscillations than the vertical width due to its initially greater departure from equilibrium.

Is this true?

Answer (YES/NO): NO